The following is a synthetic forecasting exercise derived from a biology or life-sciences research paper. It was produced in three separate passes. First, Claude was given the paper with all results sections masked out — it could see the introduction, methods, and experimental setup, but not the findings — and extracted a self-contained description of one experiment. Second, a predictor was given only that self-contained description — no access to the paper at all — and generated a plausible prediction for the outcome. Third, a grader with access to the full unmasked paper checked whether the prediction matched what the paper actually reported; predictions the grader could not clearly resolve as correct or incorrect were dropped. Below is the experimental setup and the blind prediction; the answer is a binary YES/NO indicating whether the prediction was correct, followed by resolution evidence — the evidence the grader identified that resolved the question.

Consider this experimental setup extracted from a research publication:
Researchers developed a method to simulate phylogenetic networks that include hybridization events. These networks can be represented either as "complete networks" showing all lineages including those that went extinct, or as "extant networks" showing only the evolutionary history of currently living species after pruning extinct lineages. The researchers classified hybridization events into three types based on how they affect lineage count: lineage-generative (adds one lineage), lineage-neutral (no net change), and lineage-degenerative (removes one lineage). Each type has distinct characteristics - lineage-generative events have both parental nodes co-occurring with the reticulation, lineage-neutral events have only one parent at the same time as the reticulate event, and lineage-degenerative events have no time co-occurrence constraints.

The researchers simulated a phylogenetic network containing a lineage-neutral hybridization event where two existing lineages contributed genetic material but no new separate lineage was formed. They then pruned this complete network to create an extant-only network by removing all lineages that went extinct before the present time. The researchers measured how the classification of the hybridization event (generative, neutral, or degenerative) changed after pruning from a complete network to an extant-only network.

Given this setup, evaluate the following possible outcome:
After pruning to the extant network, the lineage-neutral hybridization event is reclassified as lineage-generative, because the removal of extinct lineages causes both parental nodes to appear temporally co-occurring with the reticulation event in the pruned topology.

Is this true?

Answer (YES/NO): NO